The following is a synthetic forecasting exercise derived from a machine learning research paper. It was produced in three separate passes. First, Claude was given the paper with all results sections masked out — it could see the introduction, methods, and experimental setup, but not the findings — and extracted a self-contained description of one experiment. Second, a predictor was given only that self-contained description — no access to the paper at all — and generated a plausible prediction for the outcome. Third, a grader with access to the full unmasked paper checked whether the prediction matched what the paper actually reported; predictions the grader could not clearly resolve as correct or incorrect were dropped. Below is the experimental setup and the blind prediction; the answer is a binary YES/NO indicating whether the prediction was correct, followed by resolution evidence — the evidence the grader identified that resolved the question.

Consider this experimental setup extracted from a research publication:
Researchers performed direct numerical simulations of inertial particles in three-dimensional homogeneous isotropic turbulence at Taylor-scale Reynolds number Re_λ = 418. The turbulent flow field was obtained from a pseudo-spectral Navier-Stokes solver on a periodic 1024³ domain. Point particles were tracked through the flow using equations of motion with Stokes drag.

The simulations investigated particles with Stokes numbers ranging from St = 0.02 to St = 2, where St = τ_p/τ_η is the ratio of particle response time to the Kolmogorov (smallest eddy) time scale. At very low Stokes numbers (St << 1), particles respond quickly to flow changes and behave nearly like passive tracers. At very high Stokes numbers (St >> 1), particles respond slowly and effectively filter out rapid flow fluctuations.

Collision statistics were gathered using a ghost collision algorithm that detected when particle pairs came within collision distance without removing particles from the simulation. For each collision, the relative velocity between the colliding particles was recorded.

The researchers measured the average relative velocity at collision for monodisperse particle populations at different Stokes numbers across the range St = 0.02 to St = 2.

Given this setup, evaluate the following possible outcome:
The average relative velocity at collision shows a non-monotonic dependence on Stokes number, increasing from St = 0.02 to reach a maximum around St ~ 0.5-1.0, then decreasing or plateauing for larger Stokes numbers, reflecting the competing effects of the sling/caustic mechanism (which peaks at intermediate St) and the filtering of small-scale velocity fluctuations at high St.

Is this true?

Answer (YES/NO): NO